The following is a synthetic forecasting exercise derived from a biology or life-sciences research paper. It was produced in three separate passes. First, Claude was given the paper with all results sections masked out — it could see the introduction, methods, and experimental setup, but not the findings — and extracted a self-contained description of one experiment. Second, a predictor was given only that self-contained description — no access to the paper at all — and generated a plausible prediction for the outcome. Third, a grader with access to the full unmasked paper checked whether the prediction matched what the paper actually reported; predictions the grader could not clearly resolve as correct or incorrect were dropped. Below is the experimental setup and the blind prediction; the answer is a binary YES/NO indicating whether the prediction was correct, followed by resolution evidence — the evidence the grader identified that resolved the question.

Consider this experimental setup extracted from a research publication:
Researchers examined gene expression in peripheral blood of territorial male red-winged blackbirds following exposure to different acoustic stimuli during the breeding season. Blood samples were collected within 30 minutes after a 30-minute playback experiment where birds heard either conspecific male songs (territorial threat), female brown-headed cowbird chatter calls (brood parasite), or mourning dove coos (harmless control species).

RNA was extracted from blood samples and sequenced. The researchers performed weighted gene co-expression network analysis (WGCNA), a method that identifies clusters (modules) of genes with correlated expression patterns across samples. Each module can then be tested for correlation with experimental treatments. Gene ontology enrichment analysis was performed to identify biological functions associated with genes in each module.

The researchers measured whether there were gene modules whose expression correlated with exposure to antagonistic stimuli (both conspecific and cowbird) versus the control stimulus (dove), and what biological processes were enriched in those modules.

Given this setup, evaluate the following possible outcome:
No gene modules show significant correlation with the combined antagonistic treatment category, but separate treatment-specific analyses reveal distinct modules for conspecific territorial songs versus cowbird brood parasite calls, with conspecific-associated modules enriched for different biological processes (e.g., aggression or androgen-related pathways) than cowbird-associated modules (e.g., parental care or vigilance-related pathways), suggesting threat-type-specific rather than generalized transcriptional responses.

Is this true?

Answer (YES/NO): NO